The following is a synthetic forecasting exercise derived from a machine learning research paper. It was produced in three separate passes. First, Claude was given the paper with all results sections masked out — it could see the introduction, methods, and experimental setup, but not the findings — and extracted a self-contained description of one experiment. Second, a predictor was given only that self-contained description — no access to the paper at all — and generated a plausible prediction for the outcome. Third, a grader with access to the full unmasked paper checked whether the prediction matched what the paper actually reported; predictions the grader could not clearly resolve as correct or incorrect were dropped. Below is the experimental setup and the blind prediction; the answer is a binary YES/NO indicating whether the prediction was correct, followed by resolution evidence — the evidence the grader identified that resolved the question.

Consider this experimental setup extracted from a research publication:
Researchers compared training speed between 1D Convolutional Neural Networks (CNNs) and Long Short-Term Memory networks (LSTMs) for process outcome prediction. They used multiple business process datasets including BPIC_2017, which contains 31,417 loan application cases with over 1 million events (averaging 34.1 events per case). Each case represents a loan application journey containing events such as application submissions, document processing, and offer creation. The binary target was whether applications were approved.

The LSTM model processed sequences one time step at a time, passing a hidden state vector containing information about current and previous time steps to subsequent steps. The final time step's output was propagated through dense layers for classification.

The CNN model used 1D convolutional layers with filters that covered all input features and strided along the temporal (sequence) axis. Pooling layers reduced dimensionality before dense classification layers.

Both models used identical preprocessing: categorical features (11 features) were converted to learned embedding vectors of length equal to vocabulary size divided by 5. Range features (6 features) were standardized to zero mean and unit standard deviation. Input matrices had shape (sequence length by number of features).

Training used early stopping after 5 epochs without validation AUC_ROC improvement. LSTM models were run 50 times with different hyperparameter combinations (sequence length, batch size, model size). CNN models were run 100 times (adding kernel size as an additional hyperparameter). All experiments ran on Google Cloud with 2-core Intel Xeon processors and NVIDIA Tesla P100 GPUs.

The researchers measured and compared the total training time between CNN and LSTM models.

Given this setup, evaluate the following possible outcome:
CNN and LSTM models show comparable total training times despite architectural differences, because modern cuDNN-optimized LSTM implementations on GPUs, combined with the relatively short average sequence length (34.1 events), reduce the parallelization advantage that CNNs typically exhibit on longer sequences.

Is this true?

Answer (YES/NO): NO